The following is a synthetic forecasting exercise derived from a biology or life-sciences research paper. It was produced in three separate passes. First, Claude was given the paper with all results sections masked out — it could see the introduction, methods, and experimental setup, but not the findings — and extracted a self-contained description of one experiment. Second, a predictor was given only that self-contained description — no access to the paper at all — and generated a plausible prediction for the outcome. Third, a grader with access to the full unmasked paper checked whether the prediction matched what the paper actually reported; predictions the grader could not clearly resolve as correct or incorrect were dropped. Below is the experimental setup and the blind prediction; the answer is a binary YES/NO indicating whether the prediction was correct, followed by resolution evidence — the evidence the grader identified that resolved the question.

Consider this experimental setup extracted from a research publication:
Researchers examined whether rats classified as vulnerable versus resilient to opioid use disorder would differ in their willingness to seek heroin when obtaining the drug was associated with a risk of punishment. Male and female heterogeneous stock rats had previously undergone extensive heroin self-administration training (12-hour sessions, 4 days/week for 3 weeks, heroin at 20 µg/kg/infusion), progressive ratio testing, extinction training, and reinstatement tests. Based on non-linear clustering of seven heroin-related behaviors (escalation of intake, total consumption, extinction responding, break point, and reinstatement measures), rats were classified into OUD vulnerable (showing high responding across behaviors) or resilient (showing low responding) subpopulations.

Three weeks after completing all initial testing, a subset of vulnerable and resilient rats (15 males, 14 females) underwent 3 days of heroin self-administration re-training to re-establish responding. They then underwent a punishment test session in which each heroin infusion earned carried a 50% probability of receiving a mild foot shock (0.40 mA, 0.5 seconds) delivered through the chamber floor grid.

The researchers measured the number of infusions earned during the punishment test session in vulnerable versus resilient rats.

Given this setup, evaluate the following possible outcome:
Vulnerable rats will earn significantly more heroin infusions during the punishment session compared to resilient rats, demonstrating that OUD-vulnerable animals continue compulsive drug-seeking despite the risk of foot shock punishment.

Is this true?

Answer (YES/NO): YES